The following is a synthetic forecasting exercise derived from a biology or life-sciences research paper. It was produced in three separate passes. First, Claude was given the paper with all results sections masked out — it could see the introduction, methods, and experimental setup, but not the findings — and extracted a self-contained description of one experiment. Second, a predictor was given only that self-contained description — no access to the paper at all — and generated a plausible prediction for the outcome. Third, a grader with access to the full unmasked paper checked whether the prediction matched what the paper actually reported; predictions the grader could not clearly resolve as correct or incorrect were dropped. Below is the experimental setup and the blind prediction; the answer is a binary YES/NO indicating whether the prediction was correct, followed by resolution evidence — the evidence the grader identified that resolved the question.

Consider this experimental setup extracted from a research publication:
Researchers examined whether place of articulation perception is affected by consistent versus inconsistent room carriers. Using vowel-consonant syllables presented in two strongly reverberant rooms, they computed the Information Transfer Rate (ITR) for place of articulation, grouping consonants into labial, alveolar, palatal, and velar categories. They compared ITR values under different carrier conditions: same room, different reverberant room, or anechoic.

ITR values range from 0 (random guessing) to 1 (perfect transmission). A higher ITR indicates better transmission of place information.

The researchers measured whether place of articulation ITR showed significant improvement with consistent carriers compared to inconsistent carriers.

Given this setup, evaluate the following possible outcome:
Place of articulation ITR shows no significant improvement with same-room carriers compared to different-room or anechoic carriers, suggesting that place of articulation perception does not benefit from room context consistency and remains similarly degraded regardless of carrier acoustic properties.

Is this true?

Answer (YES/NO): YES